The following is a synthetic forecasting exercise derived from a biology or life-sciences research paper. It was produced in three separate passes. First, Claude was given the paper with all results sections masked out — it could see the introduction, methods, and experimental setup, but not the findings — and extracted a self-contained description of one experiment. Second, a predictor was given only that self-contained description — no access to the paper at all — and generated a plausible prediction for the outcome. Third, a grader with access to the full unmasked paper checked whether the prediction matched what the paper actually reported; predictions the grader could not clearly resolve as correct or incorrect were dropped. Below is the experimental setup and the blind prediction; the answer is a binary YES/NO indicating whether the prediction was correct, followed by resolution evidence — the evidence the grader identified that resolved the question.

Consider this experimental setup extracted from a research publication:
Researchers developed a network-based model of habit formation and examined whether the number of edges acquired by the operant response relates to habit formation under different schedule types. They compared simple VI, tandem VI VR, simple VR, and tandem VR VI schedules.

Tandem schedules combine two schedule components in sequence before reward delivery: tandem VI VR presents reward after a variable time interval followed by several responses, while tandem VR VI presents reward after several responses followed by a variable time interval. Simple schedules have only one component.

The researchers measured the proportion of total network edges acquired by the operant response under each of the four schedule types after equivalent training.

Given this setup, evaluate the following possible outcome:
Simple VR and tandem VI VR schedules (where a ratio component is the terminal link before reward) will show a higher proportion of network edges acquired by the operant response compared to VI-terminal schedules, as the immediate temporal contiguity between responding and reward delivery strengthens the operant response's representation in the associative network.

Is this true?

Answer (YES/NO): NO